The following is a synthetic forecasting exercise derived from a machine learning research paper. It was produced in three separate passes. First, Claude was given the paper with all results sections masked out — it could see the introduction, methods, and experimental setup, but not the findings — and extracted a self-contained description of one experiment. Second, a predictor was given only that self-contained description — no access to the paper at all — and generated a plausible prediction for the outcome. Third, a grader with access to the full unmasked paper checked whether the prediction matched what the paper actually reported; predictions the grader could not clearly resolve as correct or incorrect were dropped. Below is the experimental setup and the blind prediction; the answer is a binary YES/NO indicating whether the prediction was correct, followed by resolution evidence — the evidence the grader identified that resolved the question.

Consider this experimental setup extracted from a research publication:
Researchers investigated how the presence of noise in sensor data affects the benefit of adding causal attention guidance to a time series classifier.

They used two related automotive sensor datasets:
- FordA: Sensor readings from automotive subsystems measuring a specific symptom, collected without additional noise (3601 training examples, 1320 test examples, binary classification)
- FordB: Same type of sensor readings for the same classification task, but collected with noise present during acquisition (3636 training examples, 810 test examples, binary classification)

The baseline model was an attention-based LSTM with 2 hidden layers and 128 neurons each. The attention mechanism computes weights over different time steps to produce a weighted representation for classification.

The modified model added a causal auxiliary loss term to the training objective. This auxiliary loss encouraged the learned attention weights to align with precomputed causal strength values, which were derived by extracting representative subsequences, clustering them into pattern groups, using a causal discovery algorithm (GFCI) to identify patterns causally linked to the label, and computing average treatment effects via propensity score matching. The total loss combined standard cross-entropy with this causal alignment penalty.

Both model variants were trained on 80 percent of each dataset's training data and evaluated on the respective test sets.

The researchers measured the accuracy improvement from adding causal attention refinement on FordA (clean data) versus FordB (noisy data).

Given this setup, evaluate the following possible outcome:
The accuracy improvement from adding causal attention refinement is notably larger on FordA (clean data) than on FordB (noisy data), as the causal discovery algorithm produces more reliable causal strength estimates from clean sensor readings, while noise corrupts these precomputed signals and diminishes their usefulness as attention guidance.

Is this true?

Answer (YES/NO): YES